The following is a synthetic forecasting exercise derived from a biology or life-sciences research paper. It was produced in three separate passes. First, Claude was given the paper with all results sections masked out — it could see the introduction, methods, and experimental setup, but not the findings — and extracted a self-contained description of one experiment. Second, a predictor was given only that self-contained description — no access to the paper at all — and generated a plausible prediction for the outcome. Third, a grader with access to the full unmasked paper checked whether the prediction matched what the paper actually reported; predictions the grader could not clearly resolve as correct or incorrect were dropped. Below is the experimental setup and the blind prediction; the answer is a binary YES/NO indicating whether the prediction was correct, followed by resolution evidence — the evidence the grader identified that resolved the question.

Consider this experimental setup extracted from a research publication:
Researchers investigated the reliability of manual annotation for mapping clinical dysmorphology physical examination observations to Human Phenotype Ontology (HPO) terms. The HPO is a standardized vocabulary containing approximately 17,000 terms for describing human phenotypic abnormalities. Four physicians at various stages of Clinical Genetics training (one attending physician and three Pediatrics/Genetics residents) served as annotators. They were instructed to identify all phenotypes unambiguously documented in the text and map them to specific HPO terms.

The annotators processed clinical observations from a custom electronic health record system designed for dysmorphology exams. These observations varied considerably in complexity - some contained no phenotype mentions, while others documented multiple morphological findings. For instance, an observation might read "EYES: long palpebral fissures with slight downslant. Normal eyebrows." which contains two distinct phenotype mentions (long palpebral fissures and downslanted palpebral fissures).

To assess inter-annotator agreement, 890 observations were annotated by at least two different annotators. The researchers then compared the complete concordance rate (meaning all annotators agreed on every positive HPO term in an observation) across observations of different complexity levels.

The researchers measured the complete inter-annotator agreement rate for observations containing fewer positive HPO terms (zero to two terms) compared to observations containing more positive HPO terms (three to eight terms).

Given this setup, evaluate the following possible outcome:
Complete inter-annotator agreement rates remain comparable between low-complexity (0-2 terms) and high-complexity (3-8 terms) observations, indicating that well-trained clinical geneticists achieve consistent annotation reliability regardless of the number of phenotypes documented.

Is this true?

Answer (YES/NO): NO